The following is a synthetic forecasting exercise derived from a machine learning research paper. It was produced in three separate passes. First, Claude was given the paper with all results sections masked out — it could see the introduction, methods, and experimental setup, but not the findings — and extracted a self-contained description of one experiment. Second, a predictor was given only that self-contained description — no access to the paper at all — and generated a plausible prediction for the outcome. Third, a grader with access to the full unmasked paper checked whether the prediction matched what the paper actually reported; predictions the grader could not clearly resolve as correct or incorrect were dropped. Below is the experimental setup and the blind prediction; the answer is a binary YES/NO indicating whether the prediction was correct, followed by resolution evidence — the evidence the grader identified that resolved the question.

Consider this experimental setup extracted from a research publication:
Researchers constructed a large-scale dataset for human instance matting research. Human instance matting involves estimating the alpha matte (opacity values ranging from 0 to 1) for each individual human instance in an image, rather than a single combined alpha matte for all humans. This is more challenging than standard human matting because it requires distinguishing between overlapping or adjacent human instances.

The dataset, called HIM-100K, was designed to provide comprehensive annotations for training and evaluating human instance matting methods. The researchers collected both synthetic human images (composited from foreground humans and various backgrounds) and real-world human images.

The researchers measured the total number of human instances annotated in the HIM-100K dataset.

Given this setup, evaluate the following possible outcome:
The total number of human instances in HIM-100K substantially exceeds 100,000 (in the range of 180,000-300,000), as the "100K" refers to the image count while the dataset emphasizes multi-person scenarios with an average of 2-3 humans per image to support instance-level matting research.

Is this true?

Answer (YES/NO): NO